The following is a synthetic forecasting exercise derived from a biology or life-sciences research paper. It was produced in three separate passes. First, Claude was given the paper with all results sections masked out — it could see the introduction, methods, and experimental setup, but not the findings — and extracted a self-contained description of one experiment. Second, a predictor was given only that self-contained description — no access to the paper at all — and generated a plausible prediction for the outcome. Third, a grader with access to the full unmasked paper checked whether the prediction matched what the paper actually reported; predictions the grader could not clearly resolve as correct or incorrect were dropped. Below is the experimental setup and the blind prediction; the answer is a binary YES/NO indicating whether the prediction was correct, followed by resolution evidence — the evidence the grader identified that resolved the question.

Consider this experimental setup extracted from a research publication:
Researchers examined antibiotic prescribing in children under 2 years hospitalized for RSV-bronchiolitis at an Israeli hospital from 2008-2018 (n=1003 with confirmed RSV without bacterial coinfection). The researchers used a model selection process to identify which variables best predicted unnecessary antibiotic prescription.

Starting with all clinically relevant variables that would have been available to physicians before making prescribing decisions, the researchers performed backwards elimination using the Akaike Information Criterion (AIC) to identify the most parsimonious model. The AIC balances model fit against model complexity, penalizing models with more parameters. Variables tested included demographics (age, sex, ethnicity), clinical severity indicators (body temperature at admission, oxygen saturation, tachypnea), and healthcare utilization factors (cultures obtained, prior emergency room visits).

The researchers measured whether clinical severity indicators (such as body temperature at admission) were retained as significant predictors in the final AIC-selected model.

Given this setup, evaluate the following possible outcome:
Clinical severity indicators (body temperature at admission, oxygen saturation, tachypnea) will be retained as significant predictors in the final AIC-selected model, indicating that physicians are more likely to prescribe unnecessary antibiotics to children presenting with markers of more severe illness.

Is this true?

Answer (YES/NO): YES